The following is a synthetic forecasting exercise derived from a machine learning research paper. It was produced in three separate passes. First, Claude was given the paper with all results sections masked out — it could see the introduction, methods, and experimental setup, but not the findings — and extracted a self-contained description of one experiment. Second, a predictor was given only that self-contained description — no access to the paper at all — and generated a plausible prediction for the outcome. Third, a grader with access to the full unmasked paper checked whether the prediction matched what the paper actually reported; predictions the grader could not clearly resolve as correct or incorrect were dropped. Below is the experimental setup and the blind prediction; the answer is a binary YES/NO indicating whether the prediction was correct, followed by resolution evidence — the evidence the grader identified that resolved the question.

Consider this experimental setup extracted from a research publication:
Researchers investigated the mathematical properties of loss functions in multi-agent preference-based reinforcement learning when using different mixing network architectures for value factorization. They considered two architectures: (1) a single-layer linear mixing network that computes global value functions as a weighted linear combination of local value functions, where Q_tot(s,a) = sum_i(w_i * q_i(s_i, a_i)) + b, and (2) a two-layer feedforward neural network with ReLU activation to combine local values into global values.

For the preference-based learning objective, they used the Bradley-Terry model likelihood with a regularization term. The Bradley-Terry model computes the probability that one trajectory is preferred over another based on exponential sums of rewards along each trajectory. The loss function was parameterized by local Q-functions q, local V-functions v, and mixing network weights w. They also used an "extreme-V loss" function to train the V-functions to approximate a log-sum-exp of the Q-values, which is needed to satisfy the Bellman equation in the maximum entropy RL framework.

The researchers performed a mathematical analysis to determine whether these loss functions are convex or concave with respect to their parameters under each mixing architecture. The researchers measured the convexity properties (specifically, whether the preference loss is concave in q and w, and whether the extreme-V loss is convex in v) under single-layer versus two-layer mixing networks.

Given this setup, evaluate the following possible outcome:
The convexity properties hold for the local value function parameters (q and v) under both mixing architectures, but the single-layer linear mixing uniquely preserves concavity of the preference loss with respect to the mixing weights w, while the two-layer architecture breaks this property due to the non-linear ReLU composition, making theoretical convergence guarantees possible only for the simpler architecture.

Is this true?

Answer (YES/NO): NO